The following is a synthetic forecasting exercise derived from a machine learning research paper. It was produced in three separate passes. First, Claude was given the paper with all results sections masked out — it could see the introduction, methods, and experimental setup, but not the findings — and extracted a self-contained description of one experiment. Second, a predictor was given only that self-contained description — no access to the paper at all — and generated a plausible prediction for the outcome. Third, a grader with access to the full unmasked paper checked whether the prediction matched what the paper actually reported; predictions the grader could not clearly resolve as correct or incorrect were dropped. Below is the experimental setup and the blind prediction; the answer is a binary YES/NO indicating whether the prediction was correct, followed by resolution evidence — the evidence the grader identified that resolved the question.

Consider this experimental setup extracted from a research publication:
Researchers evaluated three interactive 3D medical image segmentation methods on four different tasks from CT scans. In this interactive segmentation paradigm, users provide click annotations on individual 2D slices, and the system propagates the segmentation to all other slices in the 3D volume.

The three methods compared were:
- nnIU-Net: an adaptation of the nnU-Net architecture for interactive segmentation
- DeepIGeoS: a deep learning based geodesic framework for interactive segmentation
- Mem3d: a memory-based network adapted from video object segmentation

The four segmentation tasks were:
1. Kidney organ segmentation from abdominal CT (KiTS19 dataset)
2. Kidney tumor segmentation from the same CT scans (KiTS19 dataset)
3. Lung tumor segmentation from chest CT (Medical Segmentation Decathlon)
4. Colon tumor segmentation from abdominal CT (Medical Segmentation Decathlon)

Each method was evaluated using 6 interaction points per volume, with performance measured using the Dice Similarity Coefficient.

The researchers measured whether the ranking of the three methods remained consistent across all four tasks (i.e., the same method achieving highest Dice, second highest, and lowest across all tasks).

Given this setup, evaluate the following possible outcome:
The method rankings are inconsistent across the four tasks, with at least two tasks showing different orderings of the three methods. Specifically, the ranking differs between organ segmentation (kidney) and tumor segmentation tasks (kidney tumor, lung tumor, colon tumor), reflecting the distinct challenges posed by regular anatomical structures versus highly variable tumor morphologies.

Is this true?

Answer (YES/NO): NO